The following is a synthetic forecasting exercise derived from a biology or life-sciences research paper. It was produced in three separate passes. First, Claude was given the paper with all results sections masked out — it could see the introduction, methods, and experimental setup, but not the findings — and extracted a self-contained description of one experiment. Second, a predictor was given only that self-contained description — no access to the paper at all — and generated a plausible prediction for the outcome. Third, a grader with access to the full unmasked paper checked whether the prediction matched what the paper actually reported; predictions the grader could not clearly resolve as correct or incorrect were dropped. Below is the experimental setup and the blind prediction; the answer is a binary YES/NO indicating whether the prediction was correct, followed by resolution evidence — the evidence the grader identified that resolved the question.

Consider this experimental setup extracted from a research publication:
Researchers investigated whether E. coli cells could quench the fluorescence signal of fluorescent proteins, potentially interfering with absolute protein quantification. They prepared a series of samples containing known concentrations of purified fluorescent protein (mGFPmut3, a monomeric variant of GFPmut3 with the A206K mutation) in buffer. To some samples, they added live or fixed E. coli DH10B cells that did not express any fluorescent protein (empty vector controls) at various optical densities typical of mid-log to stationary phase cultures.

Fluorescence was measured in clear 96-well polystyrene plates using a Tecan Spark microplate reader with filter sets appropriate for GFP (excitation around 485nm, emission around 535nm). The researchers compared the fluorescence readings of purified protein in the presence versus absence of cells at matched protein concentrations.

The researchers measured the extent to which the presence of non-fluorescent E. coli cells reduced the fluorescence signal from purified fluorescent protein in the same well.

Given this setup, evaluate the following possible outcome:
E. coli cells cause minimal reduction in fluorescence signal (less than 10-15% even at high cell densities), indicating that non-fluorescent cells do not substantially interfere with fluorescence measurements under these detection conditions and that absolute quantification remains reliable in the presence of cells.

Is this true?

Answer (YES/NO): NO